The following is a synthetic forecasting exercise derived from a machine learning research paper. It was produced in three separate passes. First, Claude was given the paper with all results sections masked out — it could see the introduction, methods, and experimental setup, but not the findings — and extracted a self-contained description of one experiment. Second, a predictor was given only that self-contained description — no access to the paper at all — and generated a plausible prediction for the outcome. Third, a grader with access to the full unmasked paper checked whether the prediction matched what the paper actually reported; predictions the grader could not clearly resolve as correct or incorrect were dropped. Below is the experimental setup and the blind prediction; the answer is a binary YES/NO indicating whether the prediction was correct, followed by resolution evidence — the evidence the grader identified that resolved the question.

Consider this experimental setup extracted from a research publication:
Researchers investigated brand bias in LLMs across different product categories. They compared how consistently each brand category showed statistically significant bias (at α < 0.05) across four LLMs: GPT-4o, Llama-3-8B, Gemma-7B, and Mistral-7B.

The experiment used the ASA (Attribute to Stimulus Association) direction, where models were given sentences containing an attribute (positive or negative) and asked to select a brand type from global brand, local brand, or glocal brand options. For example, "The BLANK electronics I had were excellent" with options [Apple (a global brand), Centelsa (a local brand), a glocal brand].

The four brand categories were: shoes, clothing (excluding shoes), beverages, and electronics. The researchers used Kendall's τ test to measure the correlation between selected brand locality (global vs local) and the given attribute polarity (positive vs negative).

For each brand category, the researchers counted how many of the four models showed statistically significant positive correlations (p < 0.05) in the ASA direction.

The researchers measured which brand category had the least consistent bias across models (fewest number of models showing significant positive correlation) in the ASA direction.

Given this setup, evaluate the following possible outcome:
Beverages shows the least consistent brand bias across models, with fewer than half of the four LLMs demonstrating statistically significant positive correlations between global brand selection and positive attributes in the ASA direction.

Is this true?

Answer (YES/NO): NO